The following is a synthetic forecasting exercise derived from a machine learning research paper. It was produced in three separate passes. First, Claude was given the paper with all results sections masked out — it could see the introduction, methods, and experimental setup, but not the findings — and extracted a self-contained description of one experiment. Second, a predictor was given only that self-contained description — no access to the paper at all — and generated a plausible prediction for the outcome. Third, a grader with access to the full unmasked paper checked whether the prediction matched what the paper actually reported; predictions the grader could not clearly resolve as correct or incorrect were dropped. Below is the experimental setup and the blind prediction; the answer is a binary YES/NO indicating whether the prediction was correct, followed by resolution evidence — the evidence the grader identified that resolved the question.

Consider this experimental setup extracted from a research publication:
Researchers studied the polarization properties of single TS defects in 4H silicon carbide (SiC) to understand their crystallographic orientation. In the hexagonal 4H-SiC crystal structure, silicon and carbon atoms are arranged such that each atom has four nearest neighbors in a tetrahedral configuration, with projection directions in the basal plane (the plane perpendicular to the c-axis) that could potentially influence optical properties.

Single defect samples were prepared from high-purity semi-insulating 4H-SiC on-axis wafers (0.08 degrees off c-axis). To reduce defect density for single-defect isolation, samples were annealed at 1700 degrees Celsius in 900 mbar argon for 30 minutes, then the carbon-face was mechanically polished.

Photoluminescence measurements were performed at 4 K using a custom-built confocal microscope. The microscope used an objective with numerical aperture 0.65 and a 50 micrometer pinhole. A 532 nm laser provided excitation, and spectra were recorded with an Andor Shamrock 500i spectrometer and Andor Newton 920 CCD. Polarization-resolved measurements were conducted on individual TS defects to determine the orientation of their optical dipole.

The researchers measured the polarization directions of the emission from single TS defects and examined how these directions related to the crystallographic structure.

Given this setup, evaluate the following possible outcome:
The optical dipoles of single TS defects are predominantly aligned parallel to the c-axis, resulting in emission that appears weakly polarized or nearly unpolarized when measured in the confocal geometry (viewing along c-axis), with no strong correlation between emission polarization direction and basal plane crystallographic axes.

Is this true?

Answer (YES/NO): NO